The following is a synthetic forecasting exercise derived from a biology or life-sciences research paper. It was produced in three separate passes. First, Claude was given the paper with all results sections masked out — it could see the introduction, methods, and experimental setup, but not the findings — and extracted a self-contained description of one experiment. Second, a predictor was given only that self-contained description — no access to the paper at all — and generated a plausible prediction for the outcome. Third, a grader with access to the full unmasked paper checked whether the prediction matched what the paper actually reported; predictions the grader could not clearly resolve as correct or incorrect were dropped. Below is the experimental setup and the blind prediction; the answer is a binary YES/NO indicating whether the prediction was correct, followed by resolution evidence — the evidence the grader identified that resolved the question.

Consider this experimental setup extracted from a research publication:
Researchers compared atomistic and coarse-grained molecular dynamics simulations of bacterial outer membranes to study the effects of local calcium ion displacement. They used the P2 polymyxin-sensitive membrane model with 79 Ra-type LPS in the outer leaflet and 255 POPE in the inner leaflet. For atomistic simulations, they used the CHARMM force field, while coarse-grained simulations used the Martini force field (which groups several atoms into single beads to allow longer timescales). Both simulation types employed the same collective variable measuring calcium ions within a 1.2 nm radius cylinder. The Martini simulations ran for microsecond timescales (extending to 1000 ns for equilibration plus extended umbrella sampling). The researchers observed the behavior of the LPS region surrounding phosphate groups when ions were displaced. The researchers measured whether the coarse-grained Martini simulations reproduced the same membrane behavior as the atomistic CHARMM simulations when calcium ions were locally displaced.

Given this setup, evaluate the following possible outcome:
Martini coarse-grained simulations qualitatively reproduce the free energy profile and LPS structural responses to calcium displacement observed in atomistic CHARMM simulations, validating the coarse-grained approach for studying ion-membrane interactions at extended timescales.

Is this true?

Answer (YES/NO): NO